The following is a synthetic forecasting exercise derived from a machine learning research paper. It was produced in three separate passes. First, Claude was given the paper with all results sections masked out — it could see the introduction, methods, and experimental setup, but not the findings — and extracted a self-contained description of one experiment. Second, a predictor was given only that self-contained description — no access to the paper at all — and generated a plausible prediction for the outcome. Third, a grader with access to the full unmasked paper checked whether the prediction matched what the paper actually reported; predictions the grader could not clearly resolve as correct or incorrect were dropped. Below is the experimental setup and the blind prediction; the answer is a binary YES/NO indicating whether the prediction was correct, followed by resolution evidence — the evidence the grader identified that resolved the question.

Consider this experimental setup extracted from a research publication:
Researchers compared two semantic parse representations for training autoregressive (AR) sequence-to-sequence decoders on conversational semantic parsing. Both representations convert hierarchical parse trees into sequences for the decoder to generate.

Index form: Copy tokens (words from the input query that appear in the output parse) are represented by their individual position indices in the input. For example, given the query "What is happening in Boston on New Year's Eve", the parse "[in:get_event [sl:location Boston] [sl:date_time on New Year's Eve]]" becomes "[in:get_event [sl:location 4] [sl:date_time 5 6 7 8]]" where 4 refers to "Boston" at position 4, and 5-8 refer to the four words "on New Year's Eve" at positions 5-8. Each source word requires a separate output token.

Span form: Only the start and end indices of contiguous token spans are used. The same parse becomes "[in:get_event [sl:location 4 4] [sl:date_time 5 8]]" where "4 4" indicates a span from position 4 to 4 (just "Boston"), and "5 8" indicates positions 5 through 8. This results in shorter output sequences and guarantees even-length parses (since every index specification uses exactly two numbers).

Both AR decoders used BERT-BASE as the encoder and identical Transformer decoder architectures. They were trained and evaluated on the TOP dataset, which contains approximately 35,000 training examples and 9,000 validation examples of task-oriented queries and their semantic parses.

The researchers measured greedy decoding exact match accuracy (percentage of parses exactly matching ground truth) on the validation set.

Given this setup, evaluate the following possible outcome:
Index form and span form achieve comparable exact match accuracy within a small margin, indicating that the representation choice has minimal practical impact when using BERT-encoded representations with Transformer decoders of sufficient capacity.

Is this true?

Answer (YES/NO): YES